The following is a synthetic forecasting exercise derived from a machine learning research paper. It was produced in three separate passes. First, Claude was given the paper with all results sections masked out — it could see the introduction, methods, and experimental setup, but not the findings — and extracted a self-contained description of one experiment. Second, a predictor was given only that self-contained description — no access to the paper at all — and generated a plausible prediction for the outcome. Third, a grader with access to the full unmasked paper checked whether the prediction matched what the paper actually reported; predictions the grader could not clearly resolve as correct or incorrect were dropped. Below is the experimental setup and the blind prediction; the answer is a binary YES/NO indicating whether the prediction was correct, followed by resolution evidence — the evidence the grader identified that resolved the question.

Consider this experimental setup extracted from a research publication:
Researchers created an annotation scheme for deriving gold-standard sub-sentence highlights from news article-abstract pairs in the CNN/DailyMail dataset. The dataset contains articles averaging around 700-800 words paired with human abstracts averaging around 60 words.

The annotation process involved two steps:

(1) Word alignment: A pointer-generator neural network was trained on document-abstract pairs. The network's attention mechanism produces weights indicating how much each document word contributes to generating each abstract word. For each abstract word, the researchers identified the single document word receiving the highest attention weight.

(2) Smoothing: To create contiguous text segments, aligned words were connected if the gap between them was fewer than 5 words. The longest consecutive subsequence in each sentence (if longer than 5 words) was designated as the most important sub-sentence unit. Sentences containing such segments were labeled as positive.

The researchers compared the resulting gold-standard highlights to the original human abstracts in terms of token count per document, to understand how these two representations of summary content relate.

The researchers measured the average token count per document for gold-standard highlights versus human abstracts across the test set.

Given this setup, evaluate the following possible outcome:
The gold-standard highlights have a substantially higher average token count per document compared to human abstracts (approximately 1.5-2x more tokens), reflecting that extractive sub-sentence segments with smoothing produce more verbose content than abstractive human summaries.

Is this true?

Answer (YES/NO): NO